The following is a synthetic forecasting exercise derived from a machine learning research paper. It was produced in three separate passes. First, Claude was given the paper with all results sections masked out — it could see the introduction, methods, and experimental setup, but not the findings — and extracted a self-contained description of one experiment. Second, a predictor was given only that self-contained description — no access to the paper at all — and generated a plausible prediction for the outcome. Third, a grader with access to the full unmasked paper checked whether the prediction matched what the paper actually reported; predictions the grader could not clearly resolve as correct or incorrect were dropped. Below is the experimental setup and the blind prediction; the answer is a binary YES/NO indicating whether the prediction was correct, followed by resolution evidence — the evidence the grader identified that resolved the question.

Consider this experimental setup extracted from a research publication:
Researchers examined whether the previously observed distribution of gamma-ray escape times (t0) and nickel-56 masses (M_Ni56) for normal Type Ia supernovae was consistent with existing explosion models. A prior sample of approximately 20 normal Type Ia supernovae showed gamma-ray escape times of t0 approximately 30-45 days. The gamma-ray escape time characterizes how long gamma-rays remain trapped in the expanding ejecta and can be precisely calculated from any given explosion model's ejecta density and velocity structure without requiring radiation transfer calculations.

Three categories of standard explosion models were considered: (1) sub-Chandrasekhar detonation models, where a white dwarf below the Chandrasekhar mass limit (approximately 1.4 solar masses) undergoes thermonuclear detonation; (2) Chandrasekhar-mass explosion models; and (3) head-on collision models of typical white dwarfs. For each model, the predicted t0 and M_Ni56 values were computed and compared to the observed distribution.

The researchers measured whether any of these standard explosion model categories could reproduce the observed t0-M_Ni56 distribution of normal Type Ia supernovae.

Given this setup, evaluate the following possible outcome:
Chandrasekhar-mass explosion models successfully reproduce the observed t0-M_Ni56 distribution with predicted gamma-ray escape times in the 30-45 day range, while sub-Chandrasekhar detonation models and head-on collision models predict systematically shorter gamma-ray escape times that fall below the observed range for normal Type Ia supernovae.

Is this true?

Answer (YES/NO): NO